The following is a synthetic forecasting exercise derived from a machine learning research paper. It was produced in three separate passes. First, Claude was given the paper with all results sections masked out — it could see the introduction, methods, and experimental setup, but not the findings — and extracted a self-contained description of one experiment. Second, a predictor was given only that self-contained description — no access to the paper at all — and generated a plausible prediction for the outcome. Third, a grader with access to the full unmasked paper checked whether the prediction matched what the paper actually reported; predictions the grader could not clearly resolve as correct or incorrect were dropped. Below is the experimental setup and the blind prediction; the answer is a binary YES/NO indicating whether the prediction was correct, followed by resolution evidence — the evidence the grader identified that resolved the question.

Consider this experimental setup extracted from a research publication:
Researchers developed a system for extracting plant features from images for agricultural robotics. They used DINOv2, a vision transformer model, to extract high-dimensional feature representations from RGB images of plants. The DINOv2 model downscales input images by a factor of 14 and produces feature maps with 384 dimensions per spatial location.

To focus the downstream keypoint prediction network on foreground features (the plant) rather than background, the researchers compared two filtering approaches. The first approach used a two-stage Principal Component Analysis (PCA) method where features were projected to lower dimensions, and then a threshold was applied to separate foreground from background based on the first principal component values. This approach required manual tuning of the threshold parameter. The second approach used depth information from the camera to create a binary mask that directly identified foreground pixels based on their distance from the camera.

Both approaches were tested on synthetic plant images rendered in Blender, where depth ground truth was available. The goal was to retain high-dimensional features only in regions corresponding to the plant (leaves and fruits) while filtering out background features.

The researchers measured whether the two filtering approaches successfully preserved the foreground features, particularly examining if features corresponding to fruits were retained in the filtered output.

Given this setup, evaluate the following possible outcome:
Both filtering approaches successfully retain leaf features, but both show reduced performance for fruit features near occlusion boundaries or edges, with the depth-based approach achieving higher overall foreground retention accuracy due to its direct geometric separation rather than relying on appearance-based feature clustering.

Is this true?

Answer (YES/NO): NO